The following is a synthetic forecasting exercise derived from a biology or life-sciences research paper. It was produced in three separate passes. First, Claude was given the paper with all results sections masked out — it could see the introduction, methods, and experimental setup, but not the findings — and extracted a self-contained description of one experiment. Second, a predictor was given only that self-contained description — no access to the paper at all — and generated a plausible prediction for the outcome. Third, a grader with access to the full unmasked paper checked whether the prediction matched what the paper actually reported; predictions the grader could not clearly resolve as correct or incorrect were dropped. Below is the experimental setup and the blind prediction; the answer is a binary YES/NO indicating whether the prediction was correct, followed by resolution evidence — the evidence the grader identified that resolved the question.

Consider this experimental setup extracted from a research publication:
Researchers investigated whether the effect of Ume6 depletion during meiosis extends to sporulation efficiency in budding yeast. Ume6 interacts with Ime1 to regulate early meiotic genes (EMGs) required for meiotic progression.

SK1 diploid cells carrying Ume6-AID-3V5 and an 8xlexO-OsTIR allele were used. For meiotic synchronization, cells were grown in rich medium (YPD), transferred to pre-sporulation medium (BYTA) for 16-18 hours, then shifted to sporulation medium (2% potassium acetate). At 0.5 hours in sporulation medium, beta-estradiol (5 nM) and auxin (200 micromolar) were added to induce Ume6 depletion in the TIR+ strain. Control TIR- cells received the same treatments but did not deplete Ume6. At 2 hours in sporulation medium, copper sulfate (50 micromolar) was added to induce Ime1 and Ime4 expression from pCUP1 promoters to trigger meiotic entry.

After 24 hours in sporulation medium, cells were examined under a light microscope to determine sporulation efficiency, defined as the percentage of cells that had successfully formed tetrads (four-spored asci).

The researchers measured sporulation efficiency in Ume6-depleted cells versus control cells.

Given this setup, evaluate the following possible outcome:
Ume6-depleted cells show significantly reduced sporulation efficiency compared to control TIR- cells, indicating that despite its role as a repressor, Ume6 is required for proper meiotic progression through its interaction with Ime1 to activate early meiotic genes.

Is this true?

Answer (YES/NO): YES